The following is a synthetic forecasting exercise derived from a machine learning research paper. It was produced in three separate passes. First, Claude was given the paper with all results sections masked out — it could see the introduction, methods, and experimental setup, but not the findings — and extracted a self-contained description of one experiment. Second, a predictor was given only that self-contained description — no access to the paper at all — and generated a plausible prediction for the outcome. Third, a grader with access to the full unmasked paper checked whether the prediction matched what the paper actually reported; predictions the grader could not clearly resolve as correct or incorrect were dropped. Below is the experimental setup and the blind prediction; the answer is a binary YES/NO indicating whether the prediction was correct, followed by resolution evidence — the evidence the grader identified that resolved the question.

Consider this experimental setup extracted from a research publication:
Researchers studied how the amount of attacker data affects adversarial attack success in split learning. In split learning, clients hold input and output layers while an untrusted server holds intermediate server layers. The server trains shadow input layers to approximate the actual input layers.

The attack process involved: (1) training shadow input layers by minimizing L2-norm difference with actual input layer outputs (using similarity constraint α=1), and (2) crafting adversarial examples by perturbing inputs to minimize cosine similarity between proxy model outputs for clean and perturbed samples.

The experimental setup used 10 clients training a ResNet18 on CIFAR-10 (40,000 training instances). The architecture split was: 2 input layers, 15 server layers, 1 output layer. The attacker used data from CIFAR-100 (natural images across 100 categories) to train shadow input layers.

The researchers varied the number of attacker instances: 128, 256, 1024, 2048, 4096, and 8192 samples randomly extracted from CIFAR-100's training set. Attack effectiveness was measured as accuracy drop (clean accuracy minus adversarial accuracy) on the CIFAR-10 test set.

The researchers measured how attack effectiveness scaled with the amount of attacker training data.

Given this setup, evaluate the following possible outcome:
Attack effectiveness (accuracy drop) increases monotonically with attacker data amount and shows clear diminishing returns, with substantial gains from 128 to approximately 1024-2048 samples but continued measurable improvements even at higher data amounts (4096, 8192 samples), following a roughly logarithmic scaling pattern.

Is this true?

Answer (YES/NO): NO